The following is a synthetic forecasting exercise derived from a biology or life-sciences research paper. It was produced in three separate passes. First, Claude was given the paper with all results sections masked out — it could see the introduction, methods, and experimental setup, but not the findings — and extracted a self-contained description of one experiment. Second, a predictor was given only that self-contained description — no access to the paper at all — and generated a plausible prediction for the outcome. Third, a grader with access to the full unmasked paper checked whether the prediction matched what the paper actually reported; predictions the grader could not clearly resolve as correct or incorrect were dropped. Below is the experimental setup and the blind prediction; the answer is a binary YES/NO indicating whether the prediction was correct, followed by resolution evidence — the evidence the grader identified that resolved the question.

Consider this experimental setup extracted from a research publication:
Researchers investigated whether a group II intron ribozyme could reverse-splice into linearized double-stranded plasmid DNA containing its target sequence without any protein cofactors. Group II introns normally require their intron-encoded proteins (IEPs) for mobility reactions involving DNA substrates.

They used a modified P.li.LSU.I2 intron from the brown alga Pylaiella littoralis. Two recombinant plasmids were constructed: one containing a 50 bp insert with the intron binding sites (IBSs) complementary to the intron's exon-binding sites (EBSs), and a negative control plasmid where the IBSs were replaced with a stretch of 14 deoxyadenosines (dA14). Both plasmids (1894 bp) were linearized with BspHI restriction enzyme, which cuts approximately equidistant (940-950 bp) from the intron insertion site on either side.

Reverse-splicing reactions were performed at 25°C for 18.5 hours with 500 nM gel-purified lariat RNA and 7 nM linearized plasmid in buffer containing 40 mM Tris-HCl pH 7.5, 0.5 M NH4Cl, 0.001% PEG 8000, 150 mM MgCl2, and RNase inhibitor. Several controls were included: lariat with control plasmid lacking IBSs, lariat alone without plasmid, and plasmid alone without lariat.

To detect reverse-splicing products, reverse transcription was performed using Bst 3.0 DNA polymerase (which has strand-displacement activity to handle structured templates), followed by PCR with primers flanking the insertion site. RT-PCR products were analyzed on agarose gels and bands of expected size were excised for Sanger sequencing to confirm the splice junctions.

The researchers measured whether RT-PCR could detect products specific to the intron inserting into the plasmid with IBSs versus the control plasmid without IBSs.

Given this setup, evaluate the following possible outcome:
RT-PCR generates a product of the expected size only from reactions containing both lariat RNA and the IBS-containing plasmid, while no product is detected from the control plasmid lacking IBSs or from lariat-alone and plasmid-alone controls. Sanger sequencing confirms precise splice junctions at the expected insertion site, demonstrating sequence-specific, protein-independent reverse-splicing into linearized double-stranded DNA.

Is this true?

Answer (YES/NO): YES